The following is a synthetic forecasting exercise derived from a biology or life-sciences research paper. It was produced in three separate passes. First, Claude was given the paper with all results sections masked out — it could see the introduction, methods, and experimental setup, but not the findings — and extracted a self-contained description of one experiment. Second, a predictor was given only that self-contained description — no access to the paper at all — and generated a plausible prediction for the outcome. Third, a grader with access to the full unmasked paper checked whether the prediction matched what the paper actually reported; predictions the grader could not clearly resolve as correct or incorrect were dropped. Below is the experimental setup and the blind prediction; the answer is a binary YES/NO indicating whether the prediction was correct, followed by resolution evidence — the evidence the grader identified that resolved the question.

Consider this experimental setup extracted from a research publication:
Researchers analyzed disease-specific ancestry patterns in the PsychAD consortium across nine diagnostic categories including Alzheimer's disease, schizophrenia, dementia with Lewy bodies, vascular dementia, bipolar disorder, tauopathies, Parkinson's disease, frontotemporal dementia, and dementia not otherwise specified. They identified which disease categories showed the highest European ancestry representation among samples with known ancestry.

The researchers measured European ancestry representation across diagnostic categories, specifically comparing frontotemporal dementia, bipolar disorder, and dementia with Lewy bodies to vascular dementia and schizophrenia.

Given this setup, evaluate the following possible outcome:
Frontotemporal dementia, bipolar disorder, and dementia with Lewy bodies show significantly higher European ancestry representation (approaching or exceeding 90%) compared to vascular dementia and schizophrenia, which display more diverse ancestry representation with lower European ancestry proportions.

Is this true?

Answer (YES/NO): NO